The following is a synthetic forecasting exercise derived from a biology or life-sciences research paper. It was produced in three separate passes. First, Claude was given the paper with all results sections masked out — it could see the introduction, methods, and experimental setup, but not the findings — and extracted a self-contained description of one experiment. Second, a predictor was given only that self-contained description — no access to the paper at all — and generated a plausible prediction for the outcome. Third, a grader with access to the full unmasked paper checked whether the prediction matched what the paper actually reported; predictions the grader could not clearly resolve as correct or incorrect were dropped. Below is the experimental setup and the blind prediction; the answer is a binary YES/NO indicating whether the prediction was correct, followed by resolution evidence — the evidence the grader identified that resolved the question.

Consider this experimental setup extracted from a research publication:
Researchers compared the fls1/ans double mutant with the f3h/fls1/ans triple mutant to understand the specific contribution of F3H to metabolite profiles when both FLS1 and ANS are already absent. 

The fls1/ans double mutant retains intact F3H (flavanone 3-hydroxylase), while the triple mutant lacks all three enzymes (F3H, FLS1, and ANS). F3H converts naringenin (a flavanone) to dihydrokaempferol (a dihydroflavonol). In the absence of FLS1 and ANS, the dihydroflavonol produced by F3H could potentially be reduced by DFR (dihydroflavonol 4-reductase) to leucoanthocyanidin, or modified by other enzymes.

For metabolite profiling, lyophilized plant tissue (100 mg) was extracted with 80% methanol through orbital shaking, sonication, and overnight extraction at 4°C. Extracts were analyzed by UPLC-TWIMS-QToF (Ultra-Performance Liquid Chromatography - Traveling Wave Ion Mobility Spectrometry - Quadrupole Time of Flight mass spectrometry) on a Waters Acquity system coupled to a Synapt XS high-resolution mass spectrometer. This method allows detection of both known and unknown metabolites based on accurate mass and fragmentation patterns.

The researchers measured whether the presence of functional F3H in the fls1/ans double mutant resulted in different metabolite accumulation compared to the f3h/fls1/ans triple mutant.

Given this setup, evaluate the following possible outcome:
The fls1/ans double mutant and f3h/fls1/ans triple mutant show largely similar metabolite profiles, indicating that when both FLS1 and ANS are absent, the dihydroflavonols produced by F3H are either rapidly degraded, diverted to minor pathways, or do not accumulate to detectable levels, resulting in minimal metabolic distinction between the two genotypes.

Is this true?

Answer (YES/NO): NO